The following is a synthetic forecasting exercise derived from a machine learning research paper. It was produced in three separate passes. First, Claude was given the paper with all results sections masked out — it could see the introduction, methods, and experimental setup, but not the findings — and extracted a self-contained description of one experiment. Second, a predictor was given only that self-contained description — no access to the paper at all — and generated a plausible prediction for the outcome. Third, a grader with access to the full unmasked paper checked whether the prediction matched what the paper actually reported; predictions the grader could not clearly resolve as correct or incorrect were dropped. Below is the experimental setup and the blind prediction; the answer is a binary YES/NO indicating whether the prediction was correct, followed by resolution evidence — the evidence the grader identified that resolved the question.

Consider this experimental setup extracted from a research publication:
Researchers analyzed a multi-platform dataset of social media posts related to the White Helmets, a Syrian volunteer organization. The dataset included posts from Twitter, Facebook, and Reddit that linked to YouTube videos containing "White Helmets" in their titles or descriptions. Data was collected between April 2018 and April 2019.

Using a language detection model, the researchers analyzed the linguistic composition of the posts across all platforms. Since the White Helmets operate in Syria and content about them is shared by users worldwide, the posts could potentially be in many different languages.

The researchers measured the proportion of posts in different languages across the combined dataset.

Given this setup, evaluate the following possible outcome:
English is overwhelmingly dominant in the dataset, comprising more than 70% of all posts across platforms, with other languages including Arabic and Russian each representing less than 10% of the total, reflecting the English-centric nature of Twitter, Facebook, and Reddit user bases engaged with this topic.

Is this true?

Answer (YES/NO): YES